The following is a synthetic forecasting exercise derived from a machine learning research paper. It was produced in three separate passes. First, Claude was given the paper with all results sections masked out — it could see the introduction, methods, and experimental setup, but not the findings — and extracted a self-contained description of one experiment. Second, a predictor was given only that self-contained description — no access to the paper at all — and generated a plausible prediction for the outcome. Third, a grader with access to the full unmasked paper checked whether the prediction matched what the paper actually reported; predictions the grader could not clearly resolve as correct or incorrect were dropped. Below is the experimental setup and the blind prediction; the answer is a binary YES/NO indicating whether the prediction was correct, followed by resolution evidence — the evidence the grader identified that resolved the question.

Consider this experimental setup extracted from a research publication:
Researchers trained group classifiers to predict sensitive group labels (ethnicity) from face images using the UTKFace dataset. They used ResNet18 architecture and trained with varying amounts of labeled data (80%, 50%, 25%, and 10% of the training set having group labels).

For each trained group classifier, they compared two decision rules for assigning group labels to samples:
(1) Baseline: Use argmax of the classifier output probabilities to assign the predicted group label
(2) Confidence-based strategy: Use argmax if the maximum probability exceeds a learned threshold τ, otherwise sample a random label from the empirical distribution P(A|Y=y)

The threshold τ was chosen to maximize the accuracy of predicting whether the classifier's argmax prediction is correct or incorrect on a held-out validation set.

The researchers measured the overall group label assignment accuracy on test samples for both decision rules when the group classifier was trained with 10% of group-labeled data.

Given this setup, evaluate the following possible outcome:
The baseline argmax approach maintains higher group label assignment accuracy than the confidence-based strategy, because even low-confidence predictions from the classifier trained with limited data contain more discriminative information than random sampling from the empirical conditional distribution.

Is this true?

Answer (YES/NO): YES